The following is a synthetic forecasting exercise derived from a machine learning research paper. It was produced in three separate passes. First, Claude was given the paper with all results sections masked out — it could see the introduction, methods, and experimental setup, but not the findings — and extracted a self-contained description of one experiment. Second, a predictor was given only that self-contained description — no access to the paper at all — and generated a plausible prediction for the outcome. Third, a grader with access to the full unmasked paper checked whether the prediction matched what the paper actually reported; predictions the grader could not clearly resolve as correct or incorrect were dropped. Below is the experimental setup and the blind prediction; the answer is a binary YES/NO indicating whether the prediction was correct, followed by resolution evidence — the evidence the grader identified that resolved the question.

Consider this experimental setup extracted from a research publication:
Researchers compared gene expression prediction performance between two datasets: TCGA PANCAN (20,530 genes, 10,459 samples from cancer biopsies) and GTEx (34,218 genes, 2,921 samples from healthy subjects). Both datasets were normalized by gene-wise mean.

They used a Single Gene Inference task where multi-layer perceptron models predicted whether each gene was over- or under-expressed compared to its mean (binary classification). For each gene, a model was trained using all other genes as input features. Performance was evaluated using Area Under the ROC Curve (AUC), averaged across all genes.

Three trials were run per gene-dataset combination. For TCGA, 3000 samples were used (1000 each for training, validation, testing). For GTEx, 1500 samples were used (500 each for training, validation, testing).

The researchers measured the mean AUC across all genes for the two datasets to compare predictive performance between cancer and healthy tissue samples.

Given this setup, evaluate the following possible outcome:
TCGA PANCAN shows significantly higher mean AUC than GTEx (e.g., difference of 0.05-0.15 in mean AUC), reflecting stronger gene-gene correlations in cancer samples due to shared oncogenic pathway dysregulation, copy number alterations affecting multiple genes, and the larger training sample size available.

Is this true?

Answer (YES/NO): NO